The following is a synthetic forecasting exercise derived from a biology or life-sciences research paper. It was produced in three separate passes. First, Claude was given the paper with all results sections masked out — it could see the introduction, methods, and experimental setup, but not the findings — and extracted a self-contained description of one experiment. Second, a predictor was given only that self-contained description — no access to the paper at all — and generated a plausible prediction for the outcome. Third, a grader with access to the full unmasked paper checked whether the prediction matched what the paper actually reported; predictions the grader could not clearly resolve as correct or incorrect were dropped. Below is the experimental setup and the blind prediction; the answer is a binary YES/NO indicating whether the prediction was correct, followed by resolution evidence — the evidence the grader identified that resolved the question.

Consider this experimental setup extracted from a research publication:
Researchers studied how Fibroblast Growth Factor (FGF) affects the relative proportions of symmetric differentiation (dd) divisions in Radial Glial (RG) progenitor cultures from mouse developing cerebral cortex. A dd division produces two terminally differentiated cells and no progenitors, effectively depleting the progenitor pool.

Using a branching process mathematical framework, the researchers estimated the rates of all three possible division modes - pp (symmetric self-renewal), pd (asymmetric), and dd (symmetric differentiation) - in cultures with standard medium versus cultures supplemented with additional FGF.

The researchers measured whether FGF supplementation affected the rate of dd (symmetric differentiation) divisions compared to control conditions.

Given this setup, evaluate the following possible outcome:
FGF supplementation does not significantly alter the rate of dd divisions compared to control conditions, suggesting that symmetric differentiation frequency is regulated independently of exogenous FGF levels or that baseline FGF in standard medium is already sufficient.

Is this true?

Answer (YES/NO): NO